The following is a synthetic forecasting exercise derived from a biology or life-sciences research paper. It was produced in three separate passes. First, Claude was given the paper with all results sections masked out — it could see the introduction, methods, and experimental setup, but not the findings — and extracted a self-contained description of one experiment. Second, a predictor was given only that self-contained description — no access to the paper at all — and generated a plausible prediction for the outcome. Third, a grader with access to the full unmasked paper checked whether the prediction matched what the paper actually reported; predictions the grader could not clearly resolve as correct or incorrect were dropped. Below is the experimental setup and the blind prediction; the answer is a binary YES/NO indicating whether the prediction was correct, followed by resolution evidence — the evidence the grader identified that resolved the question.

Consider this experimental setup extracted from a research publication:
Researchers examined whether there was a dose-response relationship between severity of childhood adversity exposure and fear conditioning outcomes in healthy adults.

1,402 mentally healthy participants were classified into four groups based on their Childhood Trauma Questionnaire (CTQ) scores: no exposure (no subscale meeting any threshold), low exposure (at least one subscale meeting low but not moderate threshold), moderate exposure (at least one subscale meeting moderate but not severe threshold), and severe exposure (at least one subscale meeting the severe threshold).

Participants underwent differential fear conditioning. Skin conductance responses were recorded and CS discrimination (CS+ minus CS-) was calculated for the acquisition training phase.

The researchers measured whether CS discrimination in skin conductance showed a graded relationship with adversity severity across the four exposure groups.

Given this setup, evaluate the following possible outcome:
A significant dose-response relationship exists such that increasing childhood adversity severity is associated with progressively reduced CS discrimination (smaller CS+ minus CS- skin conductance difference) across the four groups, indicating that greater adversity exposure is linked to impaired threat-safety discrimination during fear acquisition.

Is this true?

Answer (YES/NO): NO